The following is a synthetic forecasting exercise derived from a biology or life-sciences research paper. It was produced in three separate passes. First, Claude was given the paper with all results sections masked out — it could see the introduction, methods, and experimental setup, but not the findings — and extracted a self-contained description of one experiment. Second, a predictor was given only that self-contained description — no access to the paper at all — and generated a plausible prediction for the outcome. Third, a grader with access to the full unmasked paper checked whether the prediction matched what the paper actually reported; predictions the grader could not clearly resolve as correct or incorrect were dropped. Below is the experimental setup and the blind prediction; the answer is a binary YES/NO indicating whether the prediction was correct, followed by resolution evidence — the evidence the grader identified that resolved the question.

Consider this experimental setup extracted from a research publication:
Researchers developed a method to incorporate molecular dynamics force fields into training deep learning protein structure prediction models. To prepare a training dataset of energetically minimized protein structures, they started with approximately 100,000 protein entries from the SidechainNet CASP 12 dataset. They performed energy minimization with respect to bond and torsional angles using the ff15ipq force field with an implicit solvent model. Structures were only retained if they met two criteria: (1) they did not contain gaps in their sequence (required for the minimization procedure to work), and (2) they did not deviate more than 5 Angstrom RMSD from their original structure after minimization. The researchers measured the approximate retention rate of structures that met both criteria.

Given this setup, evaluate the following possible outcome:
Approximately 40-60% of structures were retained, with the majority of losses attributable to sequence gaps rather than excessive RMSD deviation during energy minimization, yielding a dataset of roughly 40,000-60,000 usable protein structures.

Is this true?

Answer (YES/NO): NO